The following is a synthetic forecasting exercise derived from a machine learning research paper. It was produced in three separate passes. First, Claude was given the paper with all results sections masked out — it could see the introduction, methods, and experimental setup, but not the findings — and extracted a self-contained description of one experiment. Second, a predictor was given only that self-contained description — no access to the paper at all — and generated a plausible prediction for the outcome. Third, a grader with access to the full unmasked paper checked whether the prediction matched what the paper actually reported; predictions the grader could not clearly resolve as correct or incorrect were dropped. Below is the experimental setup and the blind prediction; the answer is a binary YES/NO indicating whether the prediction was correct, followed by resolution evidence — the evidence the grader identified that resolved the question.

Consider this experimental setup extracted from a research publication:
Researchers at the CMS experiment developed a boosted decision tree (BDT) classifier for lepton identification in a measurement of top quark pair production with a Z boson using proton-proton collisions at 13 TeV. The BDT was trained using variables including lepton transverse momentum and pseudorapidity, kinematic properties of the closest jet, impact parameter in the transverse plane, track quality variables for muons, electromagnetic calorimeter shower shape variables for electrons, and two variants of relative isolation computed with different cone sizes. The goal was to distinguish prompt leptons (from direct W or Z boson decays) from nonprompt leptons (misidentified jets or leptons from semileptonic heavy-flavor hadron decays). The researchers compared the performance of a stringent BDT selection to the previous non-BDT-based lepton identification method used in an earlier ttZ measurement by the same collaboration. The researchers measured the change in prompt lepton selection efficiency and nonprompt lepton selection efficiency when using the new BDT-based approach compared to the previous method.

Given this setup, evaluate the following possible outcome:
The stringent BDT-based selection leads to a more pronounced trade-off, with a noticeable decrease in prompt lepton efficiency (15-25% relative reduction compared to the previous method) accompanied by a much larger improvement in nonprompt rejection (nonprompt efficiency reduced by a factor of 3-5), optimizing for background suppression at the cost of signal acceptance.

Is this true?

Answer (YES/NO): NO